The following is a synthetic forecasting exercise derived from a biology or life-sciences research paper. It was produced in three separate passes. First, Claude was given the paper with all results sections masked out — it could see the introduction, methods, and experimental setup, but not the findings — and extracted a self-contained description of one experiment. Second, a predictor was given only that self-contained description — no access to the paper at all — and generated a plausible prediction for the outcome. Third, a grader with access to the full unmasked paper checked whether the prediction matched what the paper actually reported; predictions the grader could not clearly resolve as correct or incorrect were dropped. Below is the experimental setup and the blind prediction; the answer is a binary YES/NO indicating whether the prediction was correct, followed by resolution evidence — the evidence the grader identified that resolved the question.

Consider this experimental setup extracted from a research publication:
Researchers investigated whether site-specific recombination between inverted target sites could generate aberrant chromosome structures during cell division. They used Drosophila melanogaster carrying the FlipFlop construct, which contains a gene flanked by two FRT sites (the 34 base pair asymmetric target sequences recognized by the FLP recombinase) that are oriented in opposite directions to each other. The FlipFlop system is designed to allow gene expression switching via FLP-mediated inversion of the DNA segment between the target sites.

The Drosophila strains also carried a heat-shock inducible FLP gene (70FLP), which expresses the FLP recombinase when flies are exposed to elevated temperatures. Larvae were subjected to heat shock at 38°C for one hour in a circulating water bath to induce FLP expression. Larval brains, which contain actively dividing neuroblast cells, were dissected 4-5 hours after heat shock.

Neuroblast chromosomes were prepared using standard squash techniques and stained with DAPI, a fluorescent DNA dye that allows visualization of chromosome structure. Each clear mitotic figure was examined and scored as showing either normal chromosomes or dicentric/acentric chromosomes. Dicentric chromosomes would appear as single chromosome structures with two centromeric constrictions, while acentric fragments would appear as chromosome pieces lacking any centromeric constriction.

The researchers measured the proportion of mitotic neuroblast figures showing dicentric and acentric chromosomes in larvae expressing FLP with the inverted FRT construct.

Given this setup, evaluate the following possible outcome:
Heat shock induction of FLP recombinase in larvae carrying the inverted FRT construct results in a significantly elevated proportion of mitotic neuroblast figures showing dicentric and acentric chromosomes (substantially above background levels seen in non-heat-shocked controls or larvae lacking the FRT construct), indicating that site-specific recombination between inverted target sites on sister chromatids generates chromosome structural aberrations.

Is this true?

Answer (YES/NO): YES